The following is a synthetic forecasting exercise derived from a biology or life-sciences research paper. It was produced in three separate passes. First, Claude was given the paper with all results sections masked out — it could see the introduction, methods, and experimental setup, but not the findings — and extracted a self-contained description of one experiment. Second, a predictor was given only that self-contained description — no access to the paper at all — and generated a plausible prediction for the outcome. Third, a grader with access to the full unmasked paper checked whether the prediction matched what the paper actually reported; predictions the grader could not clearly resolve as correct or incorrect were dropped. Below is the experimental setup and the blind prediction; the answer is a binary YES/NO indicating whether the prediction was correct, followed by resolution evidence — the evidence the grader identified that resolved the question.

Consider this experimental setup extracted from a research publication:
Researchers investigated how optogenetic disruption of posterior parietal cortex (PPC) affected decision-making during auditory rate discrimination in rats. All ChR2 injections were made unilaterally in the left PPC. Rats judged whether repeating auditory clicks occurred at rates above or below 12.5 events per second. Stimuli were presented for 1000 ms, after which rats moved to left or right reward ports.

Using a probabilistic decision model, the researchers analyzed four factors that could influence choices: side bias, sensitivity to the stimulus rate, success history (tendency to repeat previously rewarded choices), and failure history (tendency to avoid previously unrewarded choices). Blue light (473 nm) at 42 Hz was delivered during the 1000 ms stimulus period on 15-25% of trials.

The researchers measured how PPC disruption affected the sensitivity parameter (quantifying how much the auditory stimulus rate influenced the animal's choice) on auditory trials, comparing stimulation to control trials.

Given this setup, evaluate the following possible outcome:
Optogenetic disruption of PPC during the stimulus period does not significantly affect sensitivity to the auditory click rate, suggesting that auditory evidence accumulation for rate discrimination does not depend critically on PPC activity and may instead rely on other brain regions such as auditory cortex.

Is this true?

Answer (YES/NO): YES